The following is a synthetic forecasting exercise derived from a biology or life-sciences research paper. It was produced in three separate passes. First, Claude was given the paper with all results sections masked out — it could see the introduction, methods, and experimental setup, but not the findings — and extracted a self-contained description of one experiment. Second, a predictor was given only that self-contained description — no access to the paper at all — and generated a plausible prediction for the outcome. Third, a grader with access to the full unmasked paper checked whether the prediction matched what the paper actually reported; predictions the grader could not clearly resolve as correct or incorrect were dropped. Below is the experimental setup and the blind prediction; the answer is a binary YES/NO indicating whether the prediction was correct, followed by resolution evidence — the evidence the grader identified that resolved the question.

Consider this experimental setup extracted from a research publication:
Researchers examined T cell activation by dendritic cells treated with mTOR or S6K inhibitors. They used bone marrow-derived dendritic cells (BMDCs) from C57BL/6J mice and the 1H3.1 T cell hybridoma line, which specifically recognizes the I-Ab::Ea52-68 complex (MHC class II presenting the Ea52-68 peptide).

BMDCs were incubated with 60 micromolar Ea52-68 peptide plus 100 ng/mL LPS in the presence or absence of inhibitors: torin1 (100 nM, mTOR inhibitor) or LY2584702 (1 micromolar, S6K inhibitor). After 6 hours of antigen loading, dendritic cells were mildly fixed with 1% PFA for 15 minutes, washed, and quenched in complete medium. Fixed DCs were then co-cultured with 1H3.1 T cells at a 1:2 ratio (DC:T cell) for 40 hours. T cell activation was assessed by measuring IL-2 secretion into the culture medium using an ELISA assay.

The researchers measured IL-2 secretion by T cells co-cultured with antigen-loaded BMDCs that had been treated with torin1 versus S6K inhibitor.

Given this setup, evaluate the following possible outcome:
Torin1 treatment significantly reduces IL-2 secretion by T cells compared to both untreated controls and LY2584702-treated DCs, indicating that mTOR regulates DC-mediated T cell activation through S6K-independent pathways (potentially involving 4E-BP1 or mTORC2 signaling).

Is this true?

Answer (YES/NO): YES